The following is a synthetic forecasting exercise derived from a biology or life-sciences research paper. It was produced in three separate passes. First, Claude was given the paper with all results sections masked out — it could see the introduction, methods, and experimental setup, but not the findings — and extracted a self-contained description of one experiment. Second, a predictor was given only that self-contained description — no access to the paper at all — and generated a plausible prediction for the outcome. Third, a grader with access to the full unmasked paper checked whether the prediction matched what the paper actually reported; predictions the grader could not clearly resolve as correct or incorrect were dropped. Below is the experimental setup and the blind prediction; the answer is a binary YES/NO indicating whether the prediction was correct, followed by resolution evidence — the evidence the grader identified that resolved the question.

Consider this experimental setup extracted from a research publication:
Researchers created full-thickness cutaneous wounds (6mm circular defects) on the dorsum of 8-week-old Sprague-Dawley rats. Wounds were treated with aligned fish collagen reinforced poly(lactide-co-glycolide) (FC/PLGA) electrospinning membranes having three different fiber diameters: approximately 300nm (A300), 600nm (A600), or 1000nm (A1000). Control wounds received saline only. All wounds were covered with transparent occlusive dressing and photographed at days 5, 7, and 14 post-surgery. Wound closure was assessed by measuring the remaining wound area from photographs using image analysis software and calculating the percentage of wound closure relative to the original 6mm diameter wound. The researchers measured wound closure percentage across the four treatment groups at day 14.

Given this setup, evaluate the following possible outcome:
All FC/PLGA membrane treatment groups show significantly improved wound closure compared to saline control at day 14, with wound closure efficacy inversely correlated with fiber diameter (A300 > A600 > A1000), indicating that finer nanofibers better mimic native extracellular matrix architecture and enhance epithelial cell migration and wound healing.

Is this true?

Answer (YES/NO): NO